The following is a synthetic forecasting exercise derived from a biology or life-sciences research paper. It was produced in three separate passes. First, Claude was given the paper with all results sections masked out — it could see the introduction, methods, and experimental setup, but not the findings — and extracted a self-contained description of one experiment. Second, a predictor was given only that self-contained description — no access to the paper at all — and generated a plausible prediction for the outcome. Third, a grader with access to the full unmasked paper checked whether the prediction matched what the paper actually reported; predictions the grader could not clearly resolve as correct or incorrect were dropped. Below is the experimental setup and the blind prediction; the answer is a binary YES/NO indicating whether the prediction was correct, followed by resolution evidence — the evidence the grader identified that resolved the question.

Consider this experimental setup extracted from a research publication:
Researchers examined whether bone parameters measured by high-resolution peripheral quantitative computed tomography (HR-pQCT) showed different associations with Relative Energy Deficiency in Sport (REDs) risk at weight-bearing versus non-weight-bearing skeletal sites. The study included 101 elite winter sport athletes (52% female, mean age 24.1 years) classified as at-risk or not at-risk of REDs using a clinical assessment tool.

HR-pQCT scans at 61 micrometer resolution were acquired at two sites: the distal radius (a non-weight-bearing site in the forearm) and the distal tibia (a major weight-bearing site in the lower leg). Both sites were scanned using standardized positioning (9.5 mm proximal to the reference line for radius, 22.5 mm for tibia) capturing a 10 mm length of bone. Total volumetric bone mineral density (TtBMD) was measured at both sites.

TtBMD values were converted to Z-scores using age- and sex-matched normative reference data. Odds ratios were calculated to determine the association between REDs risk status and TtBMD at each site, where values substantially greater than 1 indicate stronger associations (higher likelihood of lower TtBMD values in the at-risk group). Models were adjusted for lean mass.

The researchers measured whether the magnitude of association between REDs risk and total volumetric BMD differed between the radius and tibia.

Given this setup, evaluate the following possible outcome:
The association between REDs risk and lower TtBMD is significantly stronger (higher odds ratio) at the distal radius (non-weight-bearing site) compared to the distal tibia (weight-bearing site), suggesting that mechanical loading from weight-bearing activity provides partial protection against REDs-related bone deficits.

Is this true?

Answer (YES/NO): NO